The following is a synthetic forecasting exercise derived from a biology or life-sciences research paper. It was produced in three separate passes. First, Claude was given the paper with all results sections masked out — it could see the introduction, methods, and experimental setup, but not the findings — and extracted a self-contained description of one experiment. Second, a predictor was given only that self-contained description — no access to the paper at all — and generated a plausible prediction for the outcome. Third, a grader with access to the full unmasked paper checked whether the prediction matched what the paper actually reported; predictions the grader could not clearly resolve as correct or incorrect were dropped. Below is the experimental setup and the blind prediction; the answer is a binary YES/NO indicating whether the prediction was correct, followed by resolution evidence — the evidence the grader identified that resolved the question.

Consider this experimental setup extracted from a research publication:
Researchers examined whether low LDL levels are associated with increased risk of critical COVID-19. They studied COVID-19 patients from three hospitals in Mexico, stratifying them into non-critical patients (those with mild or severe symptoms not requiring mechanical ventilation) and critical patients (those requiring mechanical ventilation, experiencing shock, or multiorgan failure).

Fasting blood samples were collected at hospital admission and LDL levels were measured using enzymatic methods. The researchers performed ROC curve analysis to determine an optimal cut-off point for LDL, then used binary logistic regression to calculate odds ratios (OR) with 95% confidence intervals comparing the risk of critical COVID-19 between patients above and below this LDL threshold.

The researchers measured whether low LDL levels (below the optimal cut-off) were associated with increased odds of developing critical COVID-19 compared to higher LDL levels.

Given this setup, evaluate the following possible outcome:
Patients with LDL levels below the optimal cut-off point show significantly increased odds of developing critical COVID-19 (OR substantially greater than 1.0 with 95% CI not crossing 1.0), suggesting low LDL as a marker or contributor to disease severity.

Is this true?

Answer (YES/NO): YES